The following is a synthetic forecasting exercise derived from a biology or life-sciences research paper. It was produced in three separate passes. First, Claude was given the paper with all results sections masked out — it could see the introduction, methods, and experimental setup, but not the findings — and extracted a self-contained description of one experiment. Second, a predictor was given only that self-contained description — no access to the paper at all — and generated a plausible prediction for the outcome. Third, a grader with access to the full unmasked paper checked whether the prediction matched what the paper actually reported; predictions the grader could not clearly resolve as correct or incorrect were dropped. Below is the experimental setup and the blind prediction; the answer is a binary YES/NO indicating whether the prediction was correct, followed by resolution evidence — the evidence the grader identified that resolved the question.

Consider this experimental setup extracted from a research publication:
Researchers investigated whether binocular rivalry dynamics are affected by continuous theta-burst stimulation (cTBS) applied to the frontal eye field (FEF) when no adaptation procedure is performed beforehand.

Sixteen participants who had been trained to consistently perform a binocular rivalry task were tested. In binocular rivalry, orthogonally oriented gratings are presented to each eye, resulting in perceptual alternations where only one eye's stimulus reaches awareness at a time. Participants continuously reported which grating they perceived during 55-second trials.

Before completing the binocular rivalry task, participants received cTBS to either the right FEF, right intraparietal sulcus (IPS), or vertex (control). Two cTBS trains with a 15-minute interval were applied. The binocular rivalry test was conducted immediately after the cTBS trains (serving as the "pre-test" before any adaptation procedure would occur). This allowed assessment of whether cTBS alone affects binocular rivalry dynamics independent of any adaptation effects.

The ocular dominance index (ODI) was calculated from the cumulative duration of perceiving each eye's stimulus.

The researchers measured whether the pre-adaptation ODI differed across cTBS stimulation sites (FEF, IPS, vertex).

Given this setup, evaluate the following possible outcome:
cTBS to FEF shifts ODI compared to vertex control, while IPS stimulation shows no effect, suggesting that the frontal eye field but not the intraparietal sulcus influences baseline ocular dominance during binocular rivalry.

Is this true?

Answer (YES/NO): NO